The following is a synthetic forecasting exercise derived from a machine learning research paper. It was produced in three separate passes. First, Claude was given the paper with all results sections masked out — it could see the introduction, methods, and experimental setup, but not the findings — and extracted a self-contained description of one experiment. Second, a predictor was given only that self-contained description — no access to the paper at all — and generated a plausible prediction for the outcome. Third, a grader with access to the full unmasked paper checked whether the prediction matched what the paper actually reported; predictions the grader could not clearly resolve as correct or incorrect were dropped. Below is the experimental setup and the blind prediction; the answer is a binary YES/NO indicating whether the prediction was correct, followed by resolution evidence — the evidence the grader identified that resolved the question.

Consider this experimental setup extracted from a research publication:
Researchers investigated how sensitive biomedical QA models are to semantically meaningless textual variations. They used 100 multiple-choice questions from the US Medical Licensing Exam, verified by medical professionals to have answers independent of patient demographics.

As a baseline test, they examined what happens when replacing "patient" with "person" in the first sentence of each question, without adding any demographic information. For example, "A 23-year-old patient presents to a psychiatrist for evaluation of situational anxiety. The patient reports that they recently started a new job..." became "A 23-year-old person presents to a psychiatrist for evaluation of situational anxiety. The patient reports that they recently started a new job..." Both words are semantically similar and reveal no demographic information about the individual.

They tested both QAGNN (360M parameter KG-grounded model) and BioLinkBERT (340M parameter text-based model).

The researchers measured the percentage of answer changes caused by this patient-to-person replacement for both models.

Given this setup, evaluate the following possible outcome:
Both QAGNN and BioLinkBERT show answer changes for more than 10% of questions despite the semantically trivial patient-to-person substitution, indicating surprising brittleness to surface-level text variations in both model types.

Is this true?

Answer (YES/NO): NO